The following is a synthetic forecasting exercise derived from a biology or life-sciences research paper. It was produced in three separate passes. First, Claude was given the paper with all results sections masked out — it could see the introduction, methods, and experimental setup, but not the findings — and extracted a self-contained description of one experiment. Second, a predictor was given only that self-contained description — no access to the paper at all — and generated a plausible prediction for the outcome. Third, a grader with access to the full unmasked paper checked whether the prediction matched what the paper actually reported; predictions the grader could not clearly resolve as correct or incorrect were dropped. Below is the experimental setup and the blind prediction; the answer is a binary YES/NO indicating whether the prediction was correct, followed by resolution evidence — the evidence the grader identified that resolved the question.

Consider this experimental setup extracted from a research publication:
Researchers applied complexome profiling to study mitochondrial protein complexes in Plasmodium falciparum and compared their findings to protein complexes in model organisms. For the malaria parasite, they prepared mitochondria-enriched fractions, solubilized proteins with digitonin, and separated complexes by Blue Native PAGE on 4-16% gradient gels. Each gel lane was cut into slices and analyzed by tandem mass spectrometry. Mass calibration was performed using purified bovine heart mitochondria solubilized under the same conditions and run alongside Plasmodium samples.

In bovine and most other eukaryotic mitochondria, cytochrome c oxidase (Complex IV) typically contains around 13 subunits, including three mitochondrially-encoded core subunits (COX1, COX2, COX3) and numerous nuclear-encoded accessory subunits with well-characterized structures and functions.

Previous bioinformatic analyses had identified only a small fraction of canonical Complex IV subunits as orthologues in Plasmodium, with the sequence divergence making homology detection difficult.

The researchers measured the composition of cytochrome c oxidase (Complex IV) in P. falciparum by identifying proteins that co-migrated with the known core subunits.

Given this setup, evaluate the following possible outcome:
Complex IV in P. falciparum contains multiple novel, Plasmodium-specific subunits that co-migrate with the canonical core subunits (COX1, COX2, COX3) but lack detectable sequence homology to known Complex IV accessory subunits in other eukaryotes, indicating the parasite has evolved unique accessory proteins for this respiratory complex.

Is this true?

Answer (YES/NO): NO